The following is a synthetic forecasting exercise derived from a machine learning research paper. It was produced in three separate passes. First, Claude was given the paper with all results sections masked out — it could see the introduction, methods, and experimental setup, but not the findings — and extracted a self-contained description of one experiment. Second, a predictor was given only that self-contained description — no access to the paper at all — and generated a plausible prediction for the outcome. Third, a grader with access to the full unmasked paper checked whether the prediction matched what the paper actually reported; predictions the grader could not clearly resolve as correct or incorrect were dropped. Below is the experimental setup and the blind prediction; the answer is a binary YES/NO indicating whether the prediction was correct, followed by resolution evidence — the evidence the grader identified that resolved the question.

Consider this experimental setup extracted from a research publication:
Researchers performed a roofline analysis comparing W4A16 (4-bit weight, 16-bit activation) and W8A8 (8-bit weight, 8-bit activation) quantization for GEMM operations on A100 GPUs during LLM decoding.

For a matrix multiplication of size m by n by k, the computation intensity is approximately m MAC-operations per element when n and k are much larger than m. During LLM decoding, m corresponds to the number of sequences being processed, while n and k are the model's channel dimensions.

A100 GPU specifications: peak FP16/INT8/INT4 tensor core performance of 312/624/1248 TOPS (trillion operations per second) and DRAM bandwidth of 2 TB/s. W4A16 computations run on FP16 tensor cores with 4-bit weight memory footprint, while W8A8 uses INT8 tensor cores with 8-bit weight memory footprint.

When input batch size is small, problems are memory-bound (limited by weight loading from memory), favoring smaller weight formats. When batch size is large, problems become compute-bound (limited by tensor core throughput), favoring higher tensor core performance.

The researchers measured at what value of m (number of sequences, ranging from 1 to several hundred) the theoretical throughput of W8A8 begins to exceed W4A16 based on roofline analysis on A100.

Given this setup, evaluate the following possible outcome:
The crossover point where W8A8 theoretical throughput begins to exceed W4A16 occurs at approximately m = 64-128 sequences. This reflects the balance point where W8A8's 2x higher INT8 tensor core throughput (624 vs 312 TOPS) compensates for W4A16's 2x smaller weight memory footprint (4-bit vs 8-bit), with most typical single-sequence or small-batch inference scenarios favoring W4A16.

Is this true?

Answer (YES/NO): YES